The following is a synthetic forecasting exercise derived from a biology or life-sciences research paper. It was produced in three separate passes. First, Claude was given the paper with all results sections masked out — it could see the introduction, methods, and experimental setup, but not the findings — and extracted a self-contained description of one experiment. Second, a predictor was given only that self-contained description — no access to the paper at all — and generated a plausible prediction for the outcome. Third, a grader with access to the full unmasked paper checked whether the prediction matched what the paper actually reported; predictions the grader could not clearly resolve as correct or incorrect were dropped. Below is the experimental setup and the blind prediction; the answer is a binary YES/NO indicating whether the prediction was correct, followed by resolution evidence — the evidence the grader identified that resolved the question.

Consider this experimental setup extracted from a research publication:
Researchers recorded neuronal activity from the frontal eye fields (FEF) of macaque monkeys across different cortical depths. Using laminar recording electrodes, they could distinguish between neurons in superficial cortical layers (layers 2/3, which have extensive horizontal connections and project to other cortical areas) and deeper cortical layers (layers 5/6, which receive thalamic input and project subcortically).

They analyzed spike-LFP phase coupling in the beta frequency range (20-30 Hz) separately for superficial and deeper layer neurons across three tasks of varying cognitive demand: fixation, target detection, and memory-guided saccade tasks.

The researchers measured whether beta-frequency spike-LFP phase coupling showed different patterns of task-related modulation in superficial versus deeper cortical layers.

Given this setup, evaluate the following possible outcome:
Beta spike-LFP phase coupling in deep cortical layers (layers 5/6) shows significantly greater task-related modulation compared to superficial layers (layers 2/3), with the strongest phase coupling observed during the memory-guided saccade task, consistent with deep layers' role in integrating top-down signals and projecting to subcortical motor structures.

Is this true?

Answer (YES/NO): NO